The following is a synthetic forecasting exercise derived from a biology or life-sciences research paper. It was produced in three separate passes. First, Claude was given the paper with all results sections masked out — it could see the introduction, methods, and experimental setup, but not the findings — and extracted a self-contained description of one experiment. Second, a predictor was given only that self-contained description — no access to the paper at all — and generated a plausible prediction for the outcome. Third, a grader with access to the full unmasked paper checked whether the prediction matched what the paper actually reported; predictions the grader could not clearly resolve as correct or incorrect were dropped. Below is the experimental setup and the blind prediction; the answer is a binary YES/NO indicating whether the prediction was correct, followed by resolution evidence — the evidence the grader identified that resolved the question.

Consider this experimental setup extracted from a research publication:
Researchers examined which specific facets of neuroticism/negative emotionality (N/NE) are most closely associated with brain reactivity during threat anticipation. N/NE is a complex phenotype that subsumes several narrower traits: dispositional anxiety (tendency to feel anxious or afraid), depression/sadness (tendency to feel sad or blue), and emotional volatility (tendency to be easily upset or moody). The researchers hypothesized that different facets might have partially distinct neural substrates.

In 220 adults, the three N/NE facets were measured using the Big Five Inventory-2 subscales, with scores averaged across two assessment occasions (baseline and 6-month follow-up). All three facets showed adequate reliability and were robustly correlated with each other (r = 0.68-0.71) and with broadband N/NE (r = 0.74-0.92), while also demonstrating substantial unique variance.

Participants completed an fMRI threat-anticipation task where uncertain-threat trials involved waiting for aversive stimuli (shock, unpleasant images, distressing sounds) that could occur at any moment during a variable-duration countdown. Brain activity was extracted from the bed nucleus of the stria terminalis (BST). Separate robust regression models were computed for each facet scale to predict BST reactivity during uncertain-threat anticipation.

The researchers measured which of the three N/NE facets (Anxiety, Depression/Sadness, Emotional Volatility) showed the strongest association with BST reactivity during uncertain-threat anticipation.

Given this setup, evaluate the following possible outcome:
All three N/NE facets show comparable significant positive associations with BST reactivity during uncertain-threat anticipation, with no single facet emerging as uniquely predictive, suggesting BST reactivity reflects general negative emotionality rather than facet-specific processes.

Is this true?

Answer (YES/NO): NO